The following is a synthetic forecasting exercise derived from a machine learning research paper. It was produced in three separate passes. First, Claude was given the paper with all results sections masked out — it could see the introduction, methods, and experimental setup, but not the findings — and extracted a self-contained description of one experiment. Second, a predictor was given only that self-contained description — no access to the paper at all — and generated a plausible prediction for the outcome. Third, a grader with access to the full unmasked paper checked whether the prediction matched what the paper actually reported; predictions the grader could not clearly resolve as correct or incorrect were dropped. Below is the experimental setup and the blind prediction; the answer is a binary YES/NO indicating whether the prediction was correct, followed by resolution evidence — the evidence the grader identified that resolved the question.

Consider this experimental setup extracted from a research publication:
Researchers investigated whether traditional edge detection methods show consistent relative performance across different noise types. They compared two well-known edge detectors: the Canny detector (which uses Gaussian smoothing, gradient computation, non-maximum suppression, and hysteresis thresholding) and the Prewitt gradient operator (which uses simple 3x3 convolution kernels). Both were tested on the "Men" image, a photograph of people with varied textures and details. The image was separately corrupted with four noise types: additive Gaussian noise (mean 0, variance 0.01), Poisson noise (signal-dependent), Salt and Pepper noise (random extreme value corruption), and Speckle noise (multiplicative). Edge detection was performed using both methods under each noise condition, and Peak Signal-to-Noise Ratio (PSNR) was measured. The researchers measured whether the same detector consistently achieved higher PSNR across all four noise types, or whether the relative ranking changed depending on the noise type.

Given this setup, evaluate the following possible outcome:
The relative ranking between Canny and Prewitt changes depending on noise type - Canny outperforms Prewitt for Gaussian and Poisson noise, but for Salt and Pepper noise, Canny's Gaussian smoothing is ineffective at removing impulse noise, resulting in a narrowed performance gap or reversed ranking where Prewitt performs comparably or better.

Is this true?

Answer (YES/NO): NO